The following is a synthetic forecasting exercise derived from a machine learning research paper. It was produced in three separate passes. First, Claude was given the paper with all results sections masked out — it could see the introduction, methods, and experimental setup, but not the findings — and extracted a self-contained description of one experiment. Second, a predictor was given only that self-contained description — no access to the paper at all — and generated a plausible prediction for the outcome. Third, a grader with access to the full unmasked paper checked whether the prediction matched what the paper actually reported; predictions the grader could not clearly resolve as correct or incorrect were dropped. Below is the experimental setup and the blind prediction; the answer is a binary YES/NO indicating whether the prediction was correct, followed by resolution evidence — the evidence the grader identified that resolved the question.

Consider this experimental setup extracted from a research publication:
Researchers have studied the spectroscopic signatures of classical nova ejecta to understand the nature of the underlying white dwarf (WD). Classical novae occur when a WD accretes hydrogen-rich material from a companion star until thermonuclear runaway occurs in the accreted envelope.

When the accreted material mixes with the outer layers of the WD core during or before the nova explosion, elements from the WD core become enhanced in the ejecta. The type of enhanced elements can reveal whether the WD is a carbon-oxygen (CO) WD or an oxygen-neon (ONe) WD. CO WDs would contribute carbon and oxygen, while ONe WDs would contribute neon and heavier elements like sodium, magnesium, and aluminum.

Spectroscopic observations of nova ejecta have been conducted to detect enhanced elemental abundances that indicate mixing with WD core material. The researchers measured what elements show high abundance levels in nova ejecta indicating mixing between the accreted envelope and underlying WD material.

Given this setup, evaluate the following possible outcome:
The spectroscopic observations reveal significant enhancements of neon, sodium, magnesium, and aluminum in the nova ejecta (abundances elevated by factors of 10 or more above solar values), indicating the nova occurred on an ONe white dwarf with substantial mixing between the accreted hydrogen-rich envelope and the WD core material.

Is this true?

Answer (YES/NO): NO